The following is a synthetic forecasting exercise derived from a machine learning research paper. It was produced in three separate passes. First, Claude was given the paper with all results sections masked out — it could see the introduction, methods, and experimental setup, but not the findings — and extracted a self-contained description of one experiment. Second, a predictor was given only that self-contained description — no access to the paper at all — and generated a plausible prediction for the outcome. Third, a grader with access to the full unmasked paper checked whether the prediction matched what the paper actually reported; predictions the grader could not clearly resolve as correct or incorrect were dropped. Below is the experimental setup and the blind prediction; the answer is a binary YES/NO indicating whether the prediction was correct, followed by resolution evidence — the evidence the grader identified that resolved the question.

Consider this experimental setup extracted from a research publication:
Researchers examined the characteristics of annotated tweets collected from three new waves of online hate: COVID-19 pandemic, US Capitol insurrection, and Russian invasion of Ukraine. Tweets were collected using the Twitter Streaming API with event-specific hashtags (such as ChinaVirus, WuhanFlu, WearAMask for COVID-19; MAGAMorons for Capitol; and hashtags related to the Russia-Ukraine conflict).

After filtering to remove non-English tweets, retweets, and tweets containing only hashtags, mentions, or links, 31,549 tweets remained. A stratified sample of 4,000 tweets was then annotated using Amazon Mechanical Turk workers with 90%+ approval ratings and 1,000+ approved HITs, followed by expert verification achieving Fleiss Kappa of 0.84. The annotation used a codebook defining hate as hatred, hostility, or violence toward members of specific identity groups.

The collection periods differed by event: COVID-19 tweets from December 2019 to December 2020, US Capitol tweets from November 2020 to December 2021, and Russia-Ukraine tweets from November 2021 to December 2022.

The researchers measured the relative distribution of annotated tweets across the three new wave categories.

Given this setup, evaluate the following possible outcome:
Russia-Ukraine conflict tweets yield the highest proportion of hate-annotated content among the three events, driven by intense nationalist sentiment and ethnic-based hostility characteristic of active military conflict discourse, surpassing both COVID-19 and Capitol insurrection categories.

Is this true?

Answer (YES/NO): NO